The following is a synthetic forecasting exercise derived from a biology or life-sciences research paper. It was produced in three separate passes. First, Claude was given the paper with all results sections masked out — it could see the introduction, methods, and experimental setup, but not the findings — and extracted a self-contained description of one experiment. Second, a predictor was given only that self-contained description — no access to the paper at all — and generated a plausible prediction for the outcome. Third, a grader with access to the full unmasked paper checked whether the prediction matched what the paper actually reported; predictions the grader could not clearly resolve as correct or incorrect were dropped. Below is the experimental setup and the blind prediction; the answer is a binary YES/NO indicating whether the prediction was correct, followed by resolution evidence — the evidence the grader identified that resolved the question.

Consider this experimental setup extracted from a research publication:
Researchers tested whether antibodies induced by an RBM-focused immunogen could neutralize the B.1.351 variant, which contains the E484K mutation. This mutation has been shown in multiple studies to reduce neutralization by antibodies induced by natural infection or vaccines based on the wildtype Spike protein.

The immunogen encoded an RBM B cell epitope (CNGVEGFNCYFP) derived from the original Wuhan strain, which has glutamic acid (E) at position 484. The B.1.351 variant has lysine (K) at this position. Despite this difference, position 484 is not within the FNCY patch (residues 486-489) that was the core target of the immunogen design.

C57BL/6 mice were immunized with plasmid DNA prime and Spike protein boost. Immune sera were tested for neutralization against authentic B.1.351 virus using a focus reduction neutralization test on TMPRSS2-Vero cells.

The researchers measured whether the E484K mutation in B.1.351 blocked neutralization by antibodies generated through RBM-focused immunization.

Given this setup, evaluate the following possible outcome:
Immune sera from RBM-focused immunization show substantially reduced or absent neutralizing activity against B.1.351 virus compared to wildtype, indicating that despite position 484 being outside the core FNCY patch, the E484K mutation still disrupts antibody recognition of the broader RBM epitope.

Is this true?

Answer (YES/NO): NO